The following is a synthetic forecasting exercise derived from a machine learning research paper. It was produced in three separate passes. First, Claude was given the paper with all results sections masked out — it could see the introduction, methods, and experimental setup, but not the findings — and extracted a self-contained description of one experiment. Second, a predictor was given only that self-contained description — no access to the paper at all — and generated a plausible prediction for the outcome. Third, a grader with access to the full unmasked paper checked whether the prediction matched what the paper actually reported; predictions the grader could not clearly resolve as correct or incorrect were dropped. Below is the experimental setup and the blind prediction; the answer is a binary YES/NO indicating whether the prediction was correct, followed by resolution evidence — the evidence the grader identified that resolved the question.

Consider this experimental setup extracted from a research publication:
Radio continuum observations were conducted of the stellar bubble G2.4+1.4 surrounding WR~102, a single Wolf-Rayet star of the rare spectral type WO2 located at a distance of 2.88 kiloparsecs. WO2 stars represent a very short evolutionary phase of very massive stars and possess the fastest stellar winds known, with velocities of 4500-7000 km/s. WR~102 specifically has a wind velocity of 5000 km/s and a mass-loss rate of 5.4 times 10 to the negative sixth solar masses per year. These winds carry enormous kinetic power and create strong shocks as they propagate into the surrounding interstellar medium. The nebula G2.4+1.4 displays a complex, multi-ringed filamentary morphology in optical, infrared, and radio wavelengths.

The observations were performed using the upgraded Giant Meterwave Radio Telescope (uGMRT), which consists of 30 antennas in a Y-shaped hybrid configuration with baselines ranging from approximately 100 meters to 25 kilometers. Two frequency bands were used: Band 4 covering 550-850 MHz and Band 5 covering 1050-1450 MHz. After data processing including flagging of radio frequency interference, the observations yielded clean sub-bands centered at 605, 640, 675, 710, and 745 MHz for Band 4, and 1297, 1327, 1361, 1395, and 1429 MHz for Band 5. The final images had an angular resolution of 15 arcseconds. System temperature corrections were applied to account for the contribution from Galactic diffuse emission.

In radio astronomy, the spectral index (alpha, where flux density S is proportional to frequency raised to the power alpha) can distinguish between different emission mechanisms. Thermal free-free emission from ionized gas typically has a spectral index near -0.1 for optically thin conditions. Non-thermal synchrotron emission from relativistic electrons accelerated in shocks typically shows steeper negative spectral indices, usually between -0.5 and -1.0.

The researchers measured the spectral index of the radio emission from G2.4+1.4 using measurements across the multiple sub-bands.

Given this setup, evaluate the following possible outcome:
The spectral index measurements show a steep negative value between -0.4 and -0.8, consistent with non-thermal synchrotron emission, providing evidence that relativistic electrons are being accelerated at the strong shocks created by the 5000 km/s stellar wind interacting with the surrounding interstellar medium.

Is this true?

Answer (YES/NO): NO